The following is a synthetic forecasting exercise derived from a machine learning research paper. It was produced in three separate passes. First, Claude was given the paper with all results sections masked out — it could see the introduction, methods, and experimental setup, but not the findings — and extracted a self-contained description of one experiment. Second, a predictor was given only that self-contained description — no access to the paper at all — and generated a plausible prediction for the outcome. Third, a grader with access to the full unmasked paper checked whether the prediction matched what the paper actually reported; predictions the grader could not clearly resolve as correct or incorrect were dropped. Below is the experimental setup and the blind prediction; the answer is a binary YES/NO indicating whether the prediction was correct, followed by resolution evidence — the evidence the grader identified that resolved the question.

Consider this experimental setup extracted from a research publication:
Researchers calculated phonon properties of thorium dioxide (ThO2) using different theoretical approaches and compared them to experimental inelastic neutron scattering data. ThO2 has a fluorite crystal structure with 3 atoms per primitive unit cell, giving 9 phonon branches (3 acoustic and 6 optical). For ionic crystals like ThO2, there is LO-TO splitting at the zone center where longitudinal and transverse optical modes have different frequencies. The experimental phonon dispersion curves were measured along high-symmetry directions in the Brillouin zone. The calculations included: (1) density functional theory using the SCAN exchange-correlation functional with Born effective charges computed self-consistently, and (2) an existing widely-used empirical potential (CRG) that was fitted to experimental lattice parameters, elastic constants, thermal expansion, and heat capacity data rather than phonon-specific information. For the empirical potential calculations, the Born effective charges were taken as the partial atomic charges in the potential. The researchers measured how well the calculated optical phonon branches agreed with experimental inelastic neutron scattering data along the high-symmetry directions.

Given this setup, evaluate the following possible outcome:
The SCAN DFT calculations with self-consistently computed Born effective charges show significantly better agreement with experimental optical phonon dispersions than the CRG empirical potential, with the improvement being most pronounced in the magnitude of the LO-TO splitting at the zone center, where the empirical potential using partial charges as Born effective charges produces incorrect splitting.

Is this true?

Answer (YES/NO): NO